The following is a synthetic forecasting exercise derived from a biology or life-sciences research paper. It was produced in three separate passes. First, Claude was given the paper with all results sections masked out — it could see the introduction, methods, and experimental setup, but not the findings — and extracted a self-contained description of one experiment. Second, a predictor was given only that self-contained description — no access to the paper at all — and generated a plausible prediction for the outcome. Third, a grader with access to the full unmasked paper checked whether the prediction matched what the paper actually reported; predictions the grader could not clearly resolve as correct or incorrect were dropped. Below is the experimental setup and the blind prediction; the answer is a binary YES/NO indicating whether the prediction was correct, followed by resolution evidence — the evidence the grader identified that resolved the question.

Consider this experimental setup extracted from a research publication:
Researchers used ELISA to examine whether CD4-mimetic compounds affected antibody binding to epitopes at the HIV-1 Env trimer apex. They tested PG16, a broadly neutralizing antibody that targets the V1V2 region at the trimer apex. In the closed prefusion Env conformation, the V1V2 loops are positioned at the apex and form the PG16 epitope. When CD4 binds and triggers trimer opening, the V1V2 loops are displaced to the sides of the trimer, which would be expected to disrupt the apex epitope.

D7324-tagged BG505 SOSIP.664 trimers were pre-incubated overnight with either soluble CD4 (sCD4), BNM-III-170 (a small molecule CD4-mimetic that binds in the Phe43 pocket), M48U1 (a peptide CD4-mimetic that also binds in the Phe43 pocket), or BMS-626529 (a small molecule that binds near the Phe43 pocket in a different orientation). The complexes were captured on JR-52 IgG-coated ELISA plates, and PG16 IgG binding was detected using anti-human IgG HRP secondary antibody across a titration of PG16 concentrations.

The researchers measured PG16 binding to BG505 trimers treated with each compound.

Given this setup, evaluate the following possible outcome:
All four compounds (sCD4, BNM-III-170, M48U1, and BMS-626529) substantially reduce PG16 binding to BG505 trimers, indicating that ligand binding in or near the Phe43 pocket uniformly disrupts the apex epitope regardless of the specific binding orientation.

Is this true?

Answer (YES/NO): NO